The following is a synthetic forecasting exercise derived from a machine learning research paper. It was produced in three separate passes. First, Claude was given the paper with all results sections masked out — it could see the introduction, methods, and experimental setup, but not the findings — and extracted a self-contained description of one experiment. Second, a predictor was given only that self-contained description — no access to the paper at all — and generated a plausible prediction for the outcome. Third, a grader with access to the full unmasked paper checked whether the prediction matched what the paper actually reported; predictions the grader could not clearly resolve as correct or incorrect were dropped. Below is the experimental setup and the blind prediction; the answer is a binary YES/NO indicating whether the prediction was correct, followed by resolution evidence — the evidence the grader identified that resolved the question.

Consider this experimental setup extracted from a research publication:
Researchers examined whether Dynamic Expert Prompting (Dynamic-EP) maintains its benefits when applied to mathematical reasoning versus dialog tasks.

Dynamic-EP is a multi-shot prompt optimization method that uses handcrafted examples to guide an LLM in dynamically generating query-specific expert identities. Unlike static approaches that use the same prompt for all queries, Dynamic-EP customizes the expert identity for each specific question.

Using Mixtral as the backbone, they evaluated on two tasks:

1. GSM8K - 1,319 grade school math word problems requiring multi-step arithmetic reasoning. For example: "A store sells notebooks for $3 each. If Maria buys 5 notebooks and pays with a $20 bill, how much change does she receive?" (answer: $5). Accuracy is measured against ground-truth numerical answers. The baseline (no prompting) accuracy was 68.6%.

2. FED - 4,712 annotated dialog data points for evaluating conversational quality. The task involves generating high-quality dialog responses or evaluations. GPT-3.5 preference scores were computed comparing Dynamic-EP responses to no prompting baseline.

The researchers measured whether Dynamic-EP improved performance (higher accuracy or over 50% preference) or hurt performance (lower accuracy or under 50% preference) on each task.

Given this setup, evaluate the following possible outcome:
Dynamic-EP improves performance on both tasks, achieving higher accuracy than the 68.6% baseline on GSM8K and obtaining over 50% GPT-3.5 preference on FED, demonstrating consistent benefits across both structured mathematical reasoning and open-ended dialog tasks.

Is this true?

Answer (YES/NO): NO